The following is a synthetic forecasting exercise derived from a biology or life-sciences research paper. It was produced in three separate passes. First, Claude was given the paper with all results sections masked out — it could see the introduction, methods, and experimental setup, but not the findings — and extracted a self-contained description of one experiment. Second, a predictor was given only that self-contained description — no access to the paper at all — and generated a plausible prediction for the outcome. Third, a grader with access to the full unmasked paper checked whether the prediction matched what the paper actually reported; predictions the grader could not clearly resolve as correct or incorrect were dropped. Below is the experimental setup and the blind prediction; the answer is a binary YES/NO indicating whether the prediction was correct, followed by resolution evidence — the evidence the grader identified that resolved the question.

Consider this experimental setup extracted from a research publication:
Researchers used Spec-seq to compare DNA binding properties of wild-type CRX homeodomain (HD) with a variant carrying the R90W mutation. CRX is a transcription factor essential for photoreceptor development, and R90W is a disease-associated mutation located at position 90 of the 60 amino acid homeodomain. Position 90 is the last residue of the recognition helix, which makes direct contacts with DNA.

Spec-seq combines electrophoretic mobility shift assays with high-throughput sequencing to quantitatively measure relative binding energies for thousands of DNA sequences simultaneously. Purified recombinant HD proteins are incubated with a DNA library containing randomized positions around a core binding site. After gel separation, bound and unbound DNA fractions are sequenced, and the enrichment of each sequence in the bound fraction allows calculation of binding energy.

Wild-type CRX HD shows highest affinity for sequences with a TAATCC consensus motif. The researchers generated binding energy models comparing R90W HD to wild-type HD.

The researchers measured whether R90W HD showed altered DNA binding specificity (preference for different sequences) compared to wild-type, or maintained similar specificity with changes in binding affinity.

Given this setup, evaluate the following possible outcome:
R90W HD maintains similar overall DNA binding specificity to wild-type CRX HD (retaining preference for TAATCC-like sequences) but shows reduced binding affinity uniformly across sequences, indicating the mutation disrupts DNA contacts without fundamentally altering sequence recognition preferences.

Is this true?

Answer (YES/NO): NO